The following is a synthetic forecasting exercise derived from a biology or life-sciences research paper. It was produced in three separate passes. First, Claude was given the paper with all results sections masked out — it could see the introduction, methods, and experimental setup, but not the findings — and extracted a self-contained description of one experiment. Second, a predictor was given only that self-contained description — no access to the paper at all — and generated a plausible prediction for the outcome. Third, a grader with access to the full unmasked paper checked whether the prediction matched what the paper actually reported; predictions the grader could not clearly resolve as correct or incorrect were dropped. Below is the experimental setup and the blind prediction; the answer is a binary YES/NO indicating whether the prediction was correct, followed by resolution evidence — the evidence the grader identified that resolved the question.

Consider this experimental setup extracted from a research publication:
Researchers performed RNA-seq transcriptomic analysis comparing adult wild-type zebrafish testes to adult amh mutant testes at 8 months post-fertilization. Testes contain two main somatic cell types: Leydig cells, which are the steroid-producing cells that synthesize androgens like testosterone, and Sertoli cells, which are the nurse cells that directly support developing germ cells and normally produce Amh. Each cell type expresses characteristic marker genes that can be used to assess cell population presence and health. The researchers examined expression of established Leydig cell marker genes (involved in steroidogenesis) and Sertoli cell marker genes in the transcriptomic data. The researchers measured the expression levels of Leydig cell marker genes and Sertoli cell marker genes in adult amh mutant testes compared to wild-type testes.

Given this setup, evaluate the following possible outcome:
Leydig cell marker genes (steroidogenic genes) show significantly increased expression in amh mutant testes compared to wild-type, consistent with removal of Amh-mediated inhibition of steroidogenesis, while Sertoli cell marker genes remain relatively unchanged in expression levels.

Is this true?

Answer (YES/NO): NO